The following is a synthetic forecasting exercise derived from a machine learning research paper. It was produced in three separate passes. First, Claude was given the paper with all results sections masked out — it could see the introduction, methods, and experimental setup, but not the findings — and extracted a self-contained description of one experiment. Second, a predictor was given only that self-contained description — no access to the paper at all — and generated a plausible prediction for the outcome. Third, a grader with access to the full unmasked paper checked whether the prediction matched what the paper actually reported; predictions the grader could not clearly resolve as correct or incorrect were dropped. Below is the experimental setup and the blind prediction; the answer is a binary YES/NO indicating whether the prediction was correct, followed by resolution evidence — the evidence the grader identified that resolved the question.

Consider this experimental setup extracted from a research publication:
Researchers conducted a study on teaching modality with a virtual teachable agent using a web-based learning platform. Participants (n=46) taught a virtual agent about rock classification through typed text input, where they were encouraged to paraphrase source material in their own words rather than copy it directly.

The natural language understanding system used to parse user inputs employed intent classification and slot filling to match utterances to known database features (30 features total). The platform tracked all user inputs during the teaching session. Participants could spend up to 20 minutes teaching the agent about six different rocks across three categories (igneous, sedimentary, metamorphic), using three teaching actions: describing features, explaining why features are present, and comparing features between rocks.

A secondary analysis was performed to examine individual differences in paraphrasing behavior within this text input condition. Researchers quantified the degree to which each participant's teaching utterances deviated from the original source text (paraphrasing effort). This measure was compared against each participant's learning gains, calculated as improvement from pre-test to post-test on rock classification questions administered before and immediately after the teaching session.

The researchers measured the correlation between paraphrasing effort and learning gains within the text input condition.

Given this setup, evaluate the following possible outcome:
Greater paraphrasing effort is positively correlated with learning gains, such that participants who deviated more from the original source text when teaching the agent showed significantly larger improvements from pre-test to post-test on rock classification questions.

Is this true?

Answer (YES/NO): YES